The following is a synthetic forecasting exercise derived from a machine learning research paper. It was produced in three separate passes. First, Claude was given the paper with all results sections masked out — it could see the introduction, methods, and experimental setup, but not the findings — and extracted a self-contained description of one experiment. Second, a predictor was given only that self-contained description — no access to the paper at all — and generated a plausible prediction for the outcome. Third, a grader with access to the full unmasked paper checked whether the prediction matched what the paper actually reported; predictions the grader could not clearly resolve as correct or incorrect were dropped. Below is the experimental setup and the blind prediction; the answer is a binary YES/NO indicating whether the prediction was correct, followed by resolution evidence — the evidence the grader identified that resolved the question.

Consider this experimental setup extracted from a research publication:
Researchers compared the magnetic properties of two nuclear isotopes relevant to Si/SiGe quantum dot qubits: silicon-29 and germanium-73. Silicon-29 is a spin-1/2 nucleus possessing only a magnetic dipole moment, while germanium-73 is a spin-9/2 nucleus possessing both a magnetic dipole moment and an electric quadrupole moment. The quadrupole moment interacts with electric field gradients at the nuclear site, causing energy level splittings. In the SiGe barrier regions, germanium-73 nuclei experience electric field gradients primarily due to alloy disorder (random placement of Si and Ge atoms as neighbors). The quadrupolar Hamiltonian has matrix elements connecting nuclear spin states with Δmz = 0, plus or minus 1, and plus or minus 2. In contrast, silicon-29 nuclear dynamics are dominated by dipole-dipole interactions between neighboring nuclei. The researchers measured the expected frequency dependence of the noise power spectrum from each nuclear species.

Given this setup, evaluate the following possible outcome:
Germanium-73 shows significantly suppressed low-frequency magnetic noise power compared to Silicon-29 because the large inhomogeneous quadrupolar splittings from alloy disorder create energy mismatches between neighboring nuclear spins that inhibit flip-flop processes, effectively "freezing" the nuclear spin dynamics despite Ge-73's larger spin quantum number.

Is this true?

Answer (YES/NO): NO